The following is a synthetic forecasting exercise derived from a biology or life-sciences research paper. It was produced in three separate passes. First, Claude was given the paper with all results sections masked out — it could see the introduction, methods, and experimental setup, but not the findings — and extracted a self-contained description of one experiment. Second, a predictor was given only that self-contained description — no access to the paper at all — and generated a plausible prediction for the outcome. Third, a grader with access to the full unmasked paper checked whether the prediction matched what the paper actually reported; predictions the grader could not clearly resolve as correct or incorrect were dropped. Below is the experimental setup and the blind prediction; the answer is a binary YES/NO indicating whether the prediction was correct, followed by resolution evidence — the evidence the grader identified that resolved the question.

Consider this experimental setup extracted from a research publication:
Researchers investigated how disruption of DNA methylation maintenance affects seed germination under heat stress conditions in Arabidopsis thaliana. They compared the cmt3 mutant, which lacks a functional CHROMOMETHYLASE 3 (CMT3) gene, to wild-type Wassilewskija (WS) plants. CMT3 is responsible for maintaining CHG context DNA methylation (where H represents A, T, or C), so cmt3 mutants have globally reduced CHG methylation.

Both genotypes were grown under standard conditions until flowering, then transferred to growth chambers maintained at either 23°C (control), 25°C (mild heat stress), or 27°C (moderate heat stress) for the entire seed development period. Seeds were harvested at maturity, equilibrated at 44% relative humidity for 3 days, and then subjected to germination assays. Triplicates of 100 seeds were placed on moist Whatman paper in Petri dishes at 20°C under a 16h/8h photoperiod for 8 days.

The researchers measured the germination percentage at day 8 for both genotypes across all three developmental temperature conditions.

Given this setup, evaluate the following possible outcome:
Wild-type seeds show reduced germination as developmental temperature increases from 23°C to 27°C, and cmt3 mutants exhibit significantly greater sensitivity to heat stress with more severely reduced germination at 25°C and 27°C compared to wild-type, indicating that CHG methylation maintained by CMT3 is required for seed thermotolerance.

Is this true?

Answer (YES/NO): NO